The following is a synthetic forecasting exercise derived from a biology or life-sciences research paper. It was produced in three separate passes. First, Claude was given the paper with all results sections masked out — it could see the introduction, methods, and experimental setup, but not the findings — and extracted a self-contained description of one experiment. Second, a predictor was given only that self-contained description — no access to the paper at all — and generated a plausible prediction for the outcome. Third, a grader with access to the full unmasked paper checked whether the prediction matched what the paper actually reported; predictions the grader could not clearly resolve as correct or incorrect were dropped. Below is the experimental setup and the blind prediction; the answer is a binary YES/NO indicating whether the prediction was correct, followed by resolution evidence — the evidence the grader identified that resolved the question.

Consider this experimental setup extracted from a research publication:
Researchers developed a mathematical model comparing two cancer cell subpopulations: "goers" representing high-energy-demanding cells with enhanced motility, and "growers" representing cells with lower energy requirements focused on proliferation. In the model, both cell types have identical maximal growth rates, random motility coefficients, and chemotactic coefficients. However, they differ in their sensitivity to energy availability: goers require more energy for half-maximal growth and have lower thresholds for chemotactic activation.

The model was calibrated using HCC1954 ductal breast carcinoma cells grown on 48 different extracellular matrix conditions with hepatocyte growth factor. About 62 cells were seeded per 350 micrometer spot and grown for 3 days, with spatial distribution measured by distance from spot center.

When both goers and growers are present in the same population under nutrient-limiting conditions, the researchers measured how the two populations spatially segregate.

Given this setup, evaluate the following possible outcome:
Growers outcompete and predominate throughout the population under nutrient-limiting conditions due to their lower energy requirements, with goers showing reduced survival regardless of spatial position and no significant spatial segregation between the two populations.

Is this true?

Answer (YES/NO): NO